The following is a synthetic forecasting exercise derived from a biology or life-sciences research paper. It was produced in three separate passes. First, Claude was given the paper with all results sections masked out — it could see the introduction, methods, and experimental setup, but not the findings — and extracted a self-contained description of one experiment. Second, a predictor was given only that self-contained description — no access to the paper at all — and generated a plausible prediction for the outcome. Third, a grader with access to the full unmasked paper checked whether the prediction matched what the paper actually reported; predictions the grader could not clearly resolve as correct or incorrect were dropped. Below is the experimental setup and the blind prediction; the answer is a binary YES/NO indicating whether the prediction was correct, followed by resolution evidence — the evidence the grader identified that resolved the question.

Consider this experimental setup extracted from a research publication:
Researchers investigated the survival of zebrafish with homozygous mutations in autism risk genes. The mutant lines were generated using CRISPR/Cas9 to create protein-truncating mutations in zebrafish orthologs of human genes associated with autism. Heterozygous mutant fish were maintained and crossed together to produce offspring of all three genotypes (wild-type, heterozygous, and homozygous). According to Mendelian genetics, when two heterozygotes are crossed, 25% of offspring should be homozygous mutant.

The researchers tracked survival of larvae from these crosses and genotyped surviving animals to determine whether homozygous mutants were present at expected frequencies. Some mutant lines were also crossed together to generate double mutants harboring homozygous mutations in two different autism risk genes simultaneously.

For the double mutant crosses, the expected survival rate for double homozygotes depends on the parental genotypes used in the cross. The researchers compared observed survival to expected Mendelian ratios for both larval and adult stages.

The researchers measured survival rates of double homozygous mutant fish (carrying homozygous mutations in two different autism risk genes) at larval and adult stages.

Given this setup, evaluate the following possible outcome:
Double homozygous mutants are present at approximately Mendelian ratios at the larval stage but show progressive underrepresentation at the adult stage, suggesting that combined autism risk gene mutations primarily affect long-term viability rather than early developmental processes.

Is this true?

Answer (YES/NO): NO